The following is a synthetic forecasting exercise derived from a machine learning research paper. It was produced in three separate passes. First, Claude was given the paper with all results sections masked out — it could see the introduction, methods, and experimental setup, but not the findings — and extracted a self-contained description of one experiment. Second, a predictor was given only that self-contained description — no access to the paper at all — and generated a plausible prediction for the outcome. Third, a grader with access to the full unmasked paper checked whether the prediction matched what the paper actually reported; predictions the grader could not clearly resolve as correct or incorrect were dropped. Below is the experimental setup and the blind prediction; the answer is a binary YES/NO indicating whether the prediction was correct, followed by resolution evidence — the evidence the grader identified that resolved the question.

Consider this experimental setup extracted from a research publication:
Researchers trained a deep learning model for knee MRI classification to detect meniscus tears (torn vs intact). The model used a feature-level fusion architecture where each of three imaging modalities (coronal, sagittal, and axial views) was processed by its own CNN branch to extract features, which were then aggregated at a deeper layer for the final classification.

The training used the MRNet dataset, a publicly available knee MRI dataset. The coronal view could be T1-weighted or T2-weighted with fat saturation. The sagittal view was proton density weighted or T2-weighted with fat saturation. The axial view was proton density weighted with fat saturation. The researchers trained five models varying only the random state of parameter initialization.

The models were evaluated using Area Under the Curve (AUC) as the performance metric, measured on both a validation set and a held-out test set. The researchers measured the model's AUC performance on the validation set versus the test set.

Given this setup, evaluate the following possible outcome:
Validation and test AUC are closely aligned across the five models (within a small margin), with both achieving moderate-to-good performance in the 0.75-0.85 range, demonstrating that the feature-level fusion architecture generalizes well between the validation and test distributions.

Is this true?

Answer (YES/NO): NO